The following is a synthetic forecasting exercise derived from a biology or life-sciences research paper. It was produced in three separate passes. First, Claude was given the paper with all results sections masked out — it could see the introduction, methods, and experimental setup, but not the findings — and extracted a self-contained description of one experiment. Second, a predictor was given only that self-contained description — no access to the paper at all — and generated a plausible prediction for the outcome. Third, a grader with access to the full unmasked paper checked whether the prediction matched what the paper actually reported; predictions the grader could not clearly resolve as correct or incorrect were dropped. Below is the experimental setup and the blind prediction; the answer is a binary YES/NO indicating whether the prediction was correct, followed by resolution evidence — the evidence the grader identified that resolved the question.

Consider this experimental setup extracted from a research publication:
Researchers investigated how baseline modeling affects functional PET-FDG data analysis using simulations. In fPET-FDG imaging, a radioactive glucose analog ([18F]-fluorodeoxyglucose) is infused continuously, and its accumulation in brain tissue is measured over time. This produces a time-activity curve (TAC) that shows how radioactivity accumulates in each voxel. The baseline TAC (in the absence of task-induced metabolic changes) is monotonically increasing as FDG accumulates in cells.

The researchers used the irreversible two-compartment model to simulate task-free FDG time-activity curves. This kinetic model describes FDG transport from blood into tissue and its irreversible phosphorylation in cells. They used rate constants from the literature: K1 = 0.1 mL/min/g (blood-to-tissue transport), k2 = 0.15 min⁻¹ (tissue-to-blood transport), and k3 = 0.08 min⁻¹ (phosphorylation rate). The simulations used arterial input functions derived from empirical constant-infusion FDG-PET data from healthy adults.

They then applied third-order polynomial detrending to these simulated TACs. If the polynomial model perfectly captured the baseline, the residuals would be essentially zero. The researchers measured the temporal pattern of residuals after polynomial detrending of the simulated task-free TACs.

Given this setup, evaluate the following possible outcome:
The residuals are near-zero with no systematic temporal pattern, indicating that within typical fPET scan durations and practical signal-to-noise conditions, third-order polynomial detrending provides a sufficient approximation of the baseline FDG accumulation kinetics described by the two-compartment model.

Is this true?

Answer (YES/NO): NO